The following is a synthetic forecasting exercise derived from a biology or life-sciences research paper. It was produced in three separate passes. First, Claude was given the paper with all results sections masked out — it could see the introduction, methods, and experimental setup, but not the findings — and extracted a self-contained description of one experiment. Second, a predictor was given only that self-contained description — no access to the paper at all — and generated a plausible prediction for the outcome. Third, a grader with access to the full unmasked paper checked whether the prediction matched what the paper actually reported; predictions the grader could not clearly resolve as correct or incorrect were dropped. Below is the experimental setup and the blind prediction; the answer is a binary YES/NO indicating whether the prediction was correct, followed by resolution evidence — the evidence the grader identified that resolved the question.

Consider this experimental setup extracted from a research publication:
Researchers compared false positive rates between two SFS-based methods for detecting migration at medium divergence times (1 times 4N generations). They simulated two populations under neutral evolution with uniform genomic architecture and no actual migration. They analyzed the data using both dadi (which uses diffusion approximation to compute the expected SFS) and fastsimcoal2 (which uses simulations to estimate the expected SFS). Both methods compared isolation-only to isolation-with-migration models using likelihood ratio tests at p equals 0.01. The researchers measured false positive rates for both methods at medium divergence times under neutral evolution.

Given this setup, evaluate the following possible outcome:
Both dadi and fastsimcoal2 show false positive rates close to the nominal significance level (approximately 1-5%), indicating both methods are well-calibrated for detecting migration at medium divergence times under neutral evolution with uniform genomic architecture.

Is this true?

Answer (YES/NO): NO